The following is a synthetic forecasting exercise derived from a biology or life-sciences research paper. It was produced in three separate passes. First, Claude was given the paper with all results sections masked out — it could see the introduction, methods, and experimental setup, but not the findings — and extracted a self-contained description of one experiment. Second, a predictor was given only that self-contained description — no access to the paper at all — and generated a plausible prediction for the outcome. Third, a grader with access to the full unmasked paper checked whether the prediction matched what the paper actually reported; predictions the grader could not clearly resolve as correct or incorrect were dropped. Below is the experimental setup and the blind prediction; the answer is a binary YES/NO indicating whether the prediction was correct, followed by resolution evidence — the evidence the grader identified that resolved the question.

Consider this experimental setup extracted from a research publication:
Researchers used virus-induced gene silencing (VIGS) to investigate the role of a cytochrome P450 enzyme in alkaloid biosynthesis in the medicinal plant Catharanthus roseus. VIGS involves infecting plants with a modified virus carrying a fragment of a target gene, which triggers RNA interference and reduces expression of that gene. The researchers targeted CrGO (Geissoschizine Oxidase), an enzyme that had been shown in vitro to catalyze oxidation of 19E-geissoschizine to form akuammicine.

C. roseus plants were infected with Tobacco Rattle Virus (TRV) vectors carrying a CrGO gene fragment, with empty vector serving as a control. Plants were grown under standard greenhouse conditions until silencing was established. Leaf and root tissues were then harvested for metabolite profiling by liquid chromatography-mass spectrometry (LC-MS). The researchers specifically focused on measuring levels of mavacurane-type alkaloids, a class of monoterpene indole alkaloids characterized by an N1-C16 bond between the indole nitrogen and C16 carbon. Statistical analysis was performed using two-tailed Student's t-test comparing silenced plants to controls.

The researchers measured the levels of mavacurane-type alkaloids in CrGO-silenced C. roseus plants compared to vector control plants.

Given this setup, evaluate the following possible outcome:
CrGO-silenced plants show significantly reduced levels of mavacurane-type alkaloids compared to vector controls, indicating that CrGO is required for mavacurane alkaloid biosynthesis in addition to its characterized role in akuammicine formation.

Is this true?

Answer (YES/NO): YES